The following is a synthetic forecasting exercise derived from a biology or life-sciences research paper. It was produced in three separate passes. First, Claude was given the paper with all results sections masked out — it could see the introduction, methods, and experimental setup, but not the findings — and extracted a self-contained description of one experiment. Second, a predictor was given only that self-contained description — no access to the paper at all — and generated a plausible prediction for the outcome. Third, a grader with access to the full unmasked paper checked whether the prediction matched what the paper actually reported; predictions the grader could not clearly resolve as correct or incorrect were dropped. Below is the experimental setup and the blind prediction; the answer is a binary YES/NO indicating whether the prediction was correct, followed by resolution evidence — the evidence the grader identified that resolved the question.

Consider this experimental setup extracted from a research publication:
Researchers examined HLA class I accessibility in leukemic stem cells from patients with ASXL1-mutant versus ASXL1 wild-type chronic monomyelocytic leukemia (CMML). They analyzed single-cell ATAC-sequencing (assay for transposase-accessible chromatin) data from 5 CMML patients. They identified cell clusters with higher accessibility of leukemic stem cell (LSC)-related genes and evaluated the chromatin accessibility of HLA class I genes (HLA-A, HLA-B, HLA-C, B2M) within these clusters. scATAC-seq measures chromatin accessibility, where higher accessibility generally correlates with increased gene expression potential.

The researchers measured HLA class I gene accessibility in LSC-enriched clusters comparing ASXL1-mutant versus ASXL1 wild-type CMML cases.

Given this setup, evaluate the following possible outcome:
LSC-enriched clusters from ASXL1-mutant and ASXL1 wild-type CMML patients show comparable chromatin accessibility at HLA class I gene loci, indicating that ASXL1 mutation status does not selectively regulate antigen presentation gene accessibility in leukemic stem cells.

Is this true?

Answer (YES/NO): NO